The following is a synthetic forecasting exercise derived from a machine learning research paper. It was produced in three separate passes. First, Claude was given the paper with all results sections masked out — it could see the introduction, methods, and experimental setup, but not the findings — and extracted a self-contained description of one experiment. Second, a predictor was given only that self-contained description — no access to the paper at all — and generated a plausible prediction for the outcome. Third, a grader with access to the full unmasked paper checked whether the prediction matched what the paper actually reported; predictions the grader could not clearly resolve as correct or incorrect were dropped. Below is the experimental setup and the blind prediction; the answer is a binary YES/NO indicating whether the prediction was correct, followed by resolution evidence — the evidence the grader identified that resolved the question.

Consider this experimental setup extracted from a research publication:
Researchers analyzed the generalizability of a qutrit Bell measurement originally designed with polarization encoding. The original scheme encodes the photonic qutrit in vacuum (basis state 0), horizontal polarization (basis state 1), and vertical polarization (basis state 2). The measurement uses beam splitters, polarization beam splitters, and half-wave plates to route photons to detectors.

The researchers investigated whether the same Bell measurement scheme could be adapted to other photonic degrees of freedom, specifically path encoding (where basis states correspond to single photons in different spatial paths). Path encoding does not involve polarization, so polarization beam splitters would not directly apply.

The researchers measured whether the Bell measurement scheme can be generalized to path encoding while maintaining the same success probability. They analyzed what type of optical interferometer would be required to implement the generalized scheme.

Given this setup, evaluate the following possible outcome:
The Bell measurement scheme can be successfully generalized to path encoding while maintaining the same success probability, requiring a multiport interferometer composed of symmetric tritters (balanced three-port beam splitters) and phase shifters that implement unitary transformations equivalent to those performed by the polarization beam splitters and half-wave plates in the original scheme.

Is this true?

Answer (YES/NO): NO